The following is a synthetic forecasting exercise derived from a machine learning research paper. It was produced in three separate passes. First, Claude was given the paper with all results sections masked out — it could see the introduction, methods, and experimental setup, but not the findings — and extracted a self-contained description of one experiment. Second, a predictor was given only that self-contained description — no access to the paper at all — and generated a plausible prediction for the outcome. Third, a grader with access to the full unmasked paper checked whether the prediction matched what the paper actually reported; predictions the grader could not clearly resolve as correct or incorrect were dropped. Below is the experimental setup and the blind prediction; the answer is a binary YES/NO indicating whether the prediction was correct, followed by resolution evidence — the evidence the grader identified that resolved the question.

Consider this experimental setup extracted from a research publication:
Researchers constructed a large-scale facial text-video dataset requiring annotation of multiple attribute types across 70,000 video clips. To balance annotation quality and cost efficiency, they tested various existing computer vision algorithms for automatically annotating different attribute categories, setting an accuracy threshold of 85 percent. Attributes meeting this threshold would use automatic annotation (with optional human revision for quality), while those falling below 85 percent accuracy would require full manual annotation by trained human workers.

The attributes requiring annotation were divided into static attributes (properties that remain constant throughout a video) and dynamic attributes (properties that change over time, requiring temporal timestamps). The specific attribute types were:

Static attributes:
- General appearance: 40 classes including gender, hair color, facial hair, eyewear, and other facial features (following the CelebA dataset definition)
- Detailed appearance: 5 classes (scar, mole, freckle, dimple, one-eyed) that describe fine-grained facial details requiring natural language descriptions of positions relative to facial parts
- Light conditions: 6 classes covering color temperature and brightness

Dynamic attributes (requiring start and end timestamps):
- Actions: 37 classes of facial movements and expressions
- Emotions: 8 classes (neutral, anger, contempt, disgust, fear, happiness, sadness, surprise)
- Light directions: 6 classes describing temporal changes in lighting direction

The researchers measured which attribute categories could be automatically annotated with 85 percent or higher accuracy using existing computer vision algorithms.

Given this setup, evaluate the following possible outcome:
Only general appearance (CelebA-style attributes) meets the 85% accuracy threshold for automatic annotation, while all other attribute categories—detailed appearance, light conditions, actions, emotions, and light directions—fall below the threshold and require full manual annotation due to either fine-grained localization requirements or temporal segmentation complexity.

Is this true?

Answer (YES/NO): NO